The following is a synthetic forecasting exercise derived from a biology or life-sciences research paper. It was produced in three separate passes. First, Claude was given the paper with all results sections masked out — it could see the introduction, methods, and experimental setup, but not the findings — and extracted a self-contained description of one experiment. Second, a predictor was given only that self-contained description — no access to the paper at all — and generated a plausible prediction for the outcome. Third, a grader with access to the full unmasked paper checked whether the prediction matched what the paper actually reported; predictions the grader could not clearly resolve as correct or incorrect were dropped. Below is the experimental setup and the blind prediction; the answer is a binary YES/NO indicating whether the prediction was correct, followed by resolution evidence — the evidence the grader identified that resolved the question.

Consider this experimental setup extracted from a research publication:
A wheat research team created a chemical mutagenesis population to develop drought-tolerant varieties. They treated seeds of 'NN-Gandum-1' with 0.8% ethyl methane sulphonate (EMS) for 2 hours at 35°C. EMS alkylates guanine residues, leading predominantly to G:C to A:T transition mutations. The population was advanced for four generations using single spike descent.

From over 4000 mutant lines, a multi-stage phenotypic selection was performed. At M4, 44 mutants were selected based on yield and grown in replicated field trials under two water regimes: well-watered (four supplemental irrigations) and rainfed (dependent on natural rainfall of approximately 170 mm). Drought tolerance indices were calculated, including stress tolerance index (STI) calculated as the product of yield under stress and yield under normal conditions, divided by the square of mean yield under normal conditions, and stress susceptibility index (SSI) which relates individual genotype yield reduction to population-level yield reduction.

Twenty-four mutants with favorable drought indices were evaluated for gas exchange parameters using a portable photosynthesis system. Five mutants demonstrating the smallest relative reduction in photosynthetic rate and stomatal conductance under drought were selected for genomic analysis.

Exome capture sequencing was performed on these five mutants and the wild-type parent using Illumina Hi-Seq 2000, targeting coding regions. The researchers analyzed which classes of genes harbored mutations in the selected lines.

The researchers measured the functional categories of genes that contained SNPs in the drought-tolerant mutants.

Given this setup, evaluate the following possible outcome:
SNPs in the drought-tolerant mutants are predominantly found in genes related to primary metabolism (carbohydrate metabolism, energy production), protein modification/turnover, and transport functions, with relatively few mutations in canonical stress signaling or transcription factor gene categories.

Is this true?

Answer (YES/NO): NO